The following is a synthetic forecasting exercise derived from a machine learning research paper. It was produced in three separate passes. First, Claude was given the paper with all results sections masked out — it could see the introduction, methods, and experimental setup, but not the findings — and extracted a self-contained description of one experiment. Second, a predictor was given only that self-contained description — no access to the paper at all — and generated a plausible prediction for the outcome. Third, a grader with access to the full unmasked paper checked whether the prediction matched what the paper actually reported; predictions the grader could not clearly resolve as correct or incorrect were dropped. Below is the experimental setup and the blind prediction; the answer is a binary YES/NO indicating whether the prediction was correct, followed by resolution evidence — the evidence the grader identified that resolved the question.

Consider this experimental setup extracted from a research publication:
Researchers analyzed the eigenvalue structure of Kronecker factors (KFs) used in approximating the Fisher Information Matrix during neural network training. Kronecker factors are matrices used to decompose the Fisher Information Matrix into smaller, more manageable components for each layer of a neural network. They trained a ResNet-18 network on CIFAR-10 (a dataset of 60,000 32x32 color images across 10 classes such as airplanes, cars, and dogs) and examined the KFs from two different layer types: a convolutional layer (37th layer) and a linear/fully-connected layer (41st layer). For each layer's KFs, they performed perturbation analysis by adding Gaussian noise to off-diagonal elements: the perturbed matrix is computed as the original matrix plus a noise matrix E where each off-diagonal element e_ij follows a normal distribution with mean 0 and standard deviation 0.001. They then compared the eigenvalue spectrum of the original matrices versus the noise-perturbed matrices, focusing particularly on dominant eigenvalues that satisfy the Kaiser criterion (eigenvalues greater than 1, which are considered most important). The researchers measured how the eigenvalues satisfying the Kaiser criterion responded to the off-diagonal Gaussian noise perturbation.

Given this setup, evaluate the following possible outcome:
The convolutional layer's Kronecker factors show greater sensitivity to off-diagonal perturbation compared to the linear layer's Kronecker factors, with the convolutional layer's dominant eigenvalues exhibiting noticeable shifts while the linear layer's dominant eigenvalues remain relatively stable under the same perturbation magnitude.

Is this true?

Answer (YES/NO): NO